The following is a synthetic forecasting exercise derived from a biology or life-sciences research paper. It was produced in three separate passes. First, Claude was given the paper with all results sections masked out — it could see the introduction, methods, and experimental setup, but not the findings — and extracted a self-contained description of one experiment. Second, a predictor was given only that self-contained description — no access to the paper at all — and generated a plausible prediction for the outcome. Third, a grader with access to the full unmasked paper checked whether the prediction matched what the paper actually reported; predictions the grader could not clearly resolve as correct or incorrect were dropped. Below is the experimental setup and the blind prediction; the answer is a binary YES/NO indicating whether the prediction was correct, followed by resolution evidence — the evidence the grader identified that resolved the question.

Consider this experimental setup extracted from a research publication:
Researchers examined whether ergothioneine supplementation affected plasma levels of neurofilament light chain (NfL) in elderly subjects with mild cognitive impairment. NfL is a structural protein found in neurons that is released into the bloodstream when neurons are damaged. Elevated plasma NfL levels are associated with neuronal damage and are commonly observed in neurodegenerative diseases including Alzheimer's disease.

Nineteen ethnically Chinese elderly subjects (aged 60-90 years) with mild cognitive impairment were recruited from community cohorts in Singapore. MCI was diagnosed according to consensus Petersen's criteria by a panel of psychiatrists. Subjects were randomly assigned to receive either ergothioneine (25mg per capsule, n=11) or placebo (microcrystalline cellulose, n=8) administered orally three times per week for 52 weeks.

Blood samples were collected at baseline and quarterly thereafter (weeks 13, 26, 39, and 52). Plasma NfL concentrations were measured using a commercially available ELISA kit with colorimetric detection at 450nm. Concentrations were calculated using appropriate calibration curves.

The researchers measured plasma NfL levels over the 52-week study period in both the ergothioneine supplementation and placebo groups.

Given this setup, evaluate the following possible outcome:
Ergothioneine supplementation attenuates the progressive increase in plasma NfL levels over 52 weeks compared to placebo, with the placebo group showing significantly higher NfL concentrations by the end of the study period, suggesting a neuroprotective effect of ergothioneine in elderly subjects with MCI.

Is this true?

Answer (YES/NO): YES